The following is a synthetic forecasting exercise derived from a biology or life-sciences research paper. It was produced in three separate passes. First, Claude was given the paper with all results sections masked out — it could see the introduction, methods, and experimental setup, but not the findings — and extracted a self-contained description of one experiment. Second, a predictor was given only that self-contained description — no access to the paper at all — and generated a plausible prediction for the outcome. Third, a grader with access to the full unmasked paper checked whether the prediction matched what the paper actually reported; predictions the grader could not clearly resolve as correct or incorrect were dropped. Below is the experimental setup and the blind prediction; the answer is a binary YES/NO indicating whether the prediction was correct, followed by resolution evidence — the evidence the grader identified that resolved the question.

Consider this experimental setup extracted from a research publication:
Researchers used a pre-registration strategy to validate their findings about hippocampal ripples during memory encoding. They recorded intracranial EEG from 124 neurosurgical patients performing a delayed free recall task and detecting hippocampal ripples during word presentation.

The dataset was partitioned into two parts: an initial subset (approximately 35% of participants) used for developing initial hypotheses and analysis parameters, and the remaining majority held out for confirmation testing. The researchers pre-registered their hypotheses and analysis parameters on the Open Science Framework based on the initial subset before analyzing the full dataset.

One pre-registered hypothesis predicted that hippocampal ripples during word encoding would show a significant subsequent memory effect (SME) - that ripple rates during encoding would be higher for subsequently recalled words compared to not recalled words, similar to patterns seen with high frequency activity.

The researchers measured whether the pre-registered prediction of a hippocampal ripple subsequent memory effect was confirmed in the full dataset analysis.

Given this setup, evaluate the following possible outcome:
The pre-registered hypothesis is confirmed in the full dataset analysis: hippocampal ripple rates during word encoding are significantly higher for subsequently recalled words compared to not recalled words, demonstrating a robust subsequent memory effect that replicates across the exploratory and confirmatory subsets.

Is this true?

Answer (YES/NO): NO